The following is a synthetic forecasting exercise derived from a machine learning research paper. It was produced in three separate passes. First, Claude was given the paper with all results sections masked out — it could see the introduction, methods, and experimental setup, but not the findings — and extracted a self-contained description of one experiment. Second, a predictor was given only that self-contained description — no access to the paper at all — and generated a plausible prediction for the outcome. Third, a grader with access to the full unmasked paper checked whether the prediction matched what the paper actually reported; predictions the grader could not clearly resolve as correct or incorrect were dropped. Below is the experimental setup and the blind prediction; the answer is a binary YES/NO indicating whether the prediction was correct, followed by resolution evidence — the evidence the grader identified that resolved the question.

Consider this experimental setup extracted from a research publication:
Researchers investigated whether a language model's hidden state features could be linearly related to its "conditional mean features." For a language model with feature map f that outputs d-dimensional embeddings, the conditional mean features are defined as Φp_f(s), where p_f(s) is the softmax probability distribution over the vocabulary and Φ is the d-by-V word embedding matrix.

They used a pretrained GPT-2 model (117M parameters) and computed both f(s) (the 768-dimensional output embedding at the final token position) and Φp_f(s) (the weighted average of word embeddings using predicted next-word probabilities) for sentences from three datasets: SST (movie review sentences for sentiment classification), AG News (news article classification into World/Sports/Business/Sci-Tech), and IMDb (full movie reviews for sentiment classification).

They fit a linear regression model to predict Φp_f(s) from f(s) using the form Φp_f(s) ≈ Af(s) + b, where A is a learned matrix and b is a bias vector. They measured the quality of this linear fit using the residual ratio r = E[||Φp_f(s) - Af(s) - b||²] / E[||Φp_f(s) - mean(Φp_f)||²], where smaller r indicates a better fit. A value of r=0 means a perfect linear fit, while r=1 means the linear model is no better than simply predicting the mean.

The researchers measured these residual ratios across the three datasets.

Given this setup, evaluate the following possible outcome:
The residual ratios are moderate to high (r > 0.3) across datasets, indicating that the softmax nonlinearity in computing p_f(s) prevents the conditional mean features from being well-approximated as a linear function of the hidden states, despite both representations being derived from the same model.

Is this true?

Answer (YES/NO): NO